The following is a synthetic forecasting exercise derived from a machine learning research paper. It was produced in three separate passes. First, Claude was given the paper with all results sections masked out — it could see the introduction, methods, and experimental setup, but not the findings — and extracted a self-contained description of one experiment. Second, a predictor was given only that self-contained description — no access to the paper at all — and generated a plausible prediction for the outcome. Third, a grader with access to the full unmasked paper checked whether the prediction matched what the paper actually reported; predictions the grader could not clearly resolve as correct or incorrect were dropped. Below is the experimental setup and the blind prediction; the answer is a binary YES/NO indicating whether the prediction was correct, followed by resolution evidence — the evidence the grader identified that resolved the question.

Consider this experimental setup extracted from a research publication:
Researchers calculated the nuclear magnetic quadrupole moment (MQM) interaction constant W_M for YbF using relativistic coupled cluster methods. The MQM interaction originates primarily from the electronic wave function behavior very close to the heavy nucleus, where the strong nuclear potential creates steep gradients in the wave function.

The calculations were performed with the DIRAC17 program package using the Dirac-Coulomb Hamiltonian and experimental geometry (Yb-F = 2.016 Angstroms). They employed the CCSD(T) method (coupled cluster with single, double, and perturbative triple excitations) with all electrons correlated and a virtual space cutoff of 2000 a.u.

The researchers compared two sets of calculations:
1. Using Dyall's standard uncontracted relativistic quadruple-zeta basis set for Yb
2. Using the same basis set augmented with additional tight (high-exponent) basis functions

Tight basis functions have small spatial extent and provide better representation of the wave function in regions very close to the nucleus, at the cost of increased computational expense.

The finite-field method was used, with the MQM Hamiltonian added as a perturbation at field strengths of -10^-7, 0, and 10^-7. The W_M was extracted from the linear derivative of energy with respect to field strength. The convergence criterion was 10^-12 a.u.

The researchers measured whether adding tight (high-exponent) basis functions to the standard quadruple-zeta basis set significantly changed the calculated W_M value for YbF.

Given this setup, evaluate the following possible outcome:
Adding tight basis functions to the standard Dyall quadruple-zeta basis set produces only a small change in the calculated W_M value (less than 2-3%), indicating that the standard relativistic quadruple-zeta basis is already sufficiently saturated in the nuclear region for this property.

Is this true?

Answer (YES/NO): YES